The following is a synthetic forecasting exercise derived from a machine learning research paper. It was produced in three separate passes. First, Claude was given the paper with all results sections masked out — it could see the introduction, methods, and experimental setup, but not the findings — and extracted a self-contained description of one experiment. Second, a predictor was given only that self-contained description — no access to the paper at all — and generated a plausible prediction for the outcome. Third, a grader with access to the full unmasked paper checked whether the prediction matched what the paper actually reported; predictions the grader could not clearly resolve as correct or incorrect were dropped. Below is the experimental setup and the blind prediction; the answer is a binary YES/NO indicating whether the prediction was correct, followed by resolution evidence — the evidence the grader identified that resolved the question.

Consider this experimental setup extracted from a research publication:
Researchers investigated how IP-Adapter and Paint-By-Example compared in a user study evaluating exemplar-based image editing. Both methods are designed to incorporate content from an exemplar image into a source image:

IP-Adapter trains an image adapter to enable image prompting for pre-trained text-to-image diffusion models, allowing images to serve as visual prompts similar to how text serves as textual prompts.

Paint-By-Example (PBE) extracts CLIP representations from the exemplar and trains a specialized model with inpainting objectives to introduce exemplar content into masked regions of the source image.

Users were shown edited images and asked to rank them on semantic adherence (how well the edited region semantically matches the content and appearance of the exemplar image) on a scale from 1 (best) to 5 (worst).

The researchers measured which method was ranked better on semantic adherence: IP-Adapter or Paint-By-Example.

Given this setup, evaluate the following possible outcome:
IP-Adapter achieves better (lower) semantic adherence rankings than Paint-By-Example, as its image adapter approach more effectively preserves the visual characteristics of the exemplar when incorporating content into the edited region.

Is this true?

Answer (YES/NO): NO